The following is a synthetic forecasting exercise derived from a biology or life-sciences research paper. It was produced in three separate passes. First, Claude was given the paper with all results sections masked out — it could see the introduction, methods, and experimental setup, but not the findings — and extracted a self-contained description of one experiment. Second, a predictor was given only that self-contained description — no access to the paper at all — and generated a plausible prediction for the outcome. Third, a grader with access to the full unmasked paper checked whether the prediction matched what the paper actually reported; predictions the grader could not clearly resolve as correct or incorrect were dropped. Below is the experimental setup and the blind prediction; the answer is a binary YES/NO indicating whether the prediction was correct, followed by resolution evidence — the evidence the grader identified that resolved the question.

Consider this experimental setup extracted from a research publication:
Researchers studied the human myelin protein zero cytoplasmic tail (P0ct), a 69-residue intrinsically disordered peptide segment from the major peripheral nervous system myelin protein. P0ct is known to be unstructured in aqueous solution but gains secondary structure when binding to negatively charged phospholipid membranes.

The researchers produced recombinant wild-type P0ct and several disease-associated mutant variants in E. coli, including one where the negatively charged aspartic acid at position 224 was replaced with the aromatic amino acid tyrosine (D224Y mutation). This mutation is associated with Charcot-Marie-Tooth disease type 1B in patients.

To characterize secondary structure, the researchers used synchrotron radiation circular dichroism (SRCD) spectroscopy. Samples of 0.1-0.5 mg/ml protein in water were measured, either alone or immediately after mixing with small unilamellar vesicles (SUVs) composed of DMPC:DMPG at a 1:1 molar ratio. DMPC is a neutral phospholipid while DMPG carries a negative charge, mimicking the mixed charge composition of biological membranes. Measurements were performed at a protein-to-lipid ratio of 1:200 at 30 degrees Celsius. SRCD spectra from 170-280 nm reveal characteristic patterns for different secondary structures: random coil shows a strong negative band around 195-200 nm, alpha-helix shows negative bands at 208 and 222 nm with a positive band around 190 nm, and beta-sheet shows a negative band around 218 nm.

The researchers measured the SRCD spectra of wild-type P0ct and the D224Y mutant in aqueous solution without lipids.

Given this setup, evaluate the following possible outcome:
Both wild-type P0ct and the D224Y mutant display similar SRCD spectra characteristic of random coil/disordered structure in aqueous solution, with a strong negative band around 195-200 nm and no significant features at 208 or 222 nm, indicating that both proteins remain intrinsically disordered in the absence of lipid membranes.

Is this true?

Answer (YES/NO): NO